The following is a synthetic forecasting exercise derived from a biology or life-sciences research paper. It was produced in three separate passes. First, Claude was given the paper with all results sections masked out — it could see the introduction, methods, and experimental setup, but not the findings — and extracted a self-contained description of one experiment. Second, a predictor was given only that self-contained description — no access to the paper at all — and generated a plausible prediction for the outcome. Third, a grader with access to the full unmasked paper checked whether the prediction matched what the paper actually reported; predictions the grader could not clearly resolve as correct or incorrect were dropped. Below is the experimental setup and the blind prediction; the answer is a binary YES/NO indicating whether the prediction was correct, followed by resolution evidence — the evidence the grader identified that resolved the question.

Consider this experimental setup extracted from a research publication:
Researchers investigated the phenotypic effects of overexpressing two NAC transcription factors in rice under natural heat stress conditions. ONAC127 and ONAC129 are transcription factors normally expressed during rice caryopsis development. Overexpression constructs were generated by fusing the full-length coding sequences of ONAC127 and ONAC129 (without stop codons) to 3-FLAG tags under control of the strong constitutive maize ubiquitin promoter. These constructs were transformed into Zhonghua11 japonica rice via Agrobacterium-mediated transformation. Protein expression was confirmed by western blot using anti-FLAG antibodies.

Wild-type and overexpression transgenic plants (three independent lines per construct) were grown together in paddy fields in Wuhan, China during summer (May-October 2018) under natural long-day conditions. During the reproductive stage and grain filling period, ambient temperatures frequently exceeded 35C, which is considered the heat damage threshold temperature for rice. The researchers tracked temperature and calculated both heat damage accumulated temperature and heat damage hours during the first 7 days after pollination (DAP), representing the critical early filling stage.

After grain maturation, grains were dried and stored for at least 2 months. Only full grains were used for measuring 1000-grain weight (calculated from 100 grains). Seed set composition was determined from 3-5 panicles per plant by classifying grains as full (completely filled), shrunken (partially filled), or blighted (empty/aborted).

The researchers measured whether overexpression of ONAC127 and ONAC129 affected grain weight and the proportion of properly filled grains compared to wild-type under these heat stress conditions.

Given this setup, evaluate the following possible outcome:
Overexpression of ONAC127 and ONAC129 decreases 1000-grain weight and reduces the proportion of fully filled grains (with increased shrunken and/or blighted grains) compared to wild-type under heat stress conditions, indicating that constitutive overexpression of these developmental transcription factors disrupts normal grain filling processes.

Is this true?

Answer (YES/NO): YES